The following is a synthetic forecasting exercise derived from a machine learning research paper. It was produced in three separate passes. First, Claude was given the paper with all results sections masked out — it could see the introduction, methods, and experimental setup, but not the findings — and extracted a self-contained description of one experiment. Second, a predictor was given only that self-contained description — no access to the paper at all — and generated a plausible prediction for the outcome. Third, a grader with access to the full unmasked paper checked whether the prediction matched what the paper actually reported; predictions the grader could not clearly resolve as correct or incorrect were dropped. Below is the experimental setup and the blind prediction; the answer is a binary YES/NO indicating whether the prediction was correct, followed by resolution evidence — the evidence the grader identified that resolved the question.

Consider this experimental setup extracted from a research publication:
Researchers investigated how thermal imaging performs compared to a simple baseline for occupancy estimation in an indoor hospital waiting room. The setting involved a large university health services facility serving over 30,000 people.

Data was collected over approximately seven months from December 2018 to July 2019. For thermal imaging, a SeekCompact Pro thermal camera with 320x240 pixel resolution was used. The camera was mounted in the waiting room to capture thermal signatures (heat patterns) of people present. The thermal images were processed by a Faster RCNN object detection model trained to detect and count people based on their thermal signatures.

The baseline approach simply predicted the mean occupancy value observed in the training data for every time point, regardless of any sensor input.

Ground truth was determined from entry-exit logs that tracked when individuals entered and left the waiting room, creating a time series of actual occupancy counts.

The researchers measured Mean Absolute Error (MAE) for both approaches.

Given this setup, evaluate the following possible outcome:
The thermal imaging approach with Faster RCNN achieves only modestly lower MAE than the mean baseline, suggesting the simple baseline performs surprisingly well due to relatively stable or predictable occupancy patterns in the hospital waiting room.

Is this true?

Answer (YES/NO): NO